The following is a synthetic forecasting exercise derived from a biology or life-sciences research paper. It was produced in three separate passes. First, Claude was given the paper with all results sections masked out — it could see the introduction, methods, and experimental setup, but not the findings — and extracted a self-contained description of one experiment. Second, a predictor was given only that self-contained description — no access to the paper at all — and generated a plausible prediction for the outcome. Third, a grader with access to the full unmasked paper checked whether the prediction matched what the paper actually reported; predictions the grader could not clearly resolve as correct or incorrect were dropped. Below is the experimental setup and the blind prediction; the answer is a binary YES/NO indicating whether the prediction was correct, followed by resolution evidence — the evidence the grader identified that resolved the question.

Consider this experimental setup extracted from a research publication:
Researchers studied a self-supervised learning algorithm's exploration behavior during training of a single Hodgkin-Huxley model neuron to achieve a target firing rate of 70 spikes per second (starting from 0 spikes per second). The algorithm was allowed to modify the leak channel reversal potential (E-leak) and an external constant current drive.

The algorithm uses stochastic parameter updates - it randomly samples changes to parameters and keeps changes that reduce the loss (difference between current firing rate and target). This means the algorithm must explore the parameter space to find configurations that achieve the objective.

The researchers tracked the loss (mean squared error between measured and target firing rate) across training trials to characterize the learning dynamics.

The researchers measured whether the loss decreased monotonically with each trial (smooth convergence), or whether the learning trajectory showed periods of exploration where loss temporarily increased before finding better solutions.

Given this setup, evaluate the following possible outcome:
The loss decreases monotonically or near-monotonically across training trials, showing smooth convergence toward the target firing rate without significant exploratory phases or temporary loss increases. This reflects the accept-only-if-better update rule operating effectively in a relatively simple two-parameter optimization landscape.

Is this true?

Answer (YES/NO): NO